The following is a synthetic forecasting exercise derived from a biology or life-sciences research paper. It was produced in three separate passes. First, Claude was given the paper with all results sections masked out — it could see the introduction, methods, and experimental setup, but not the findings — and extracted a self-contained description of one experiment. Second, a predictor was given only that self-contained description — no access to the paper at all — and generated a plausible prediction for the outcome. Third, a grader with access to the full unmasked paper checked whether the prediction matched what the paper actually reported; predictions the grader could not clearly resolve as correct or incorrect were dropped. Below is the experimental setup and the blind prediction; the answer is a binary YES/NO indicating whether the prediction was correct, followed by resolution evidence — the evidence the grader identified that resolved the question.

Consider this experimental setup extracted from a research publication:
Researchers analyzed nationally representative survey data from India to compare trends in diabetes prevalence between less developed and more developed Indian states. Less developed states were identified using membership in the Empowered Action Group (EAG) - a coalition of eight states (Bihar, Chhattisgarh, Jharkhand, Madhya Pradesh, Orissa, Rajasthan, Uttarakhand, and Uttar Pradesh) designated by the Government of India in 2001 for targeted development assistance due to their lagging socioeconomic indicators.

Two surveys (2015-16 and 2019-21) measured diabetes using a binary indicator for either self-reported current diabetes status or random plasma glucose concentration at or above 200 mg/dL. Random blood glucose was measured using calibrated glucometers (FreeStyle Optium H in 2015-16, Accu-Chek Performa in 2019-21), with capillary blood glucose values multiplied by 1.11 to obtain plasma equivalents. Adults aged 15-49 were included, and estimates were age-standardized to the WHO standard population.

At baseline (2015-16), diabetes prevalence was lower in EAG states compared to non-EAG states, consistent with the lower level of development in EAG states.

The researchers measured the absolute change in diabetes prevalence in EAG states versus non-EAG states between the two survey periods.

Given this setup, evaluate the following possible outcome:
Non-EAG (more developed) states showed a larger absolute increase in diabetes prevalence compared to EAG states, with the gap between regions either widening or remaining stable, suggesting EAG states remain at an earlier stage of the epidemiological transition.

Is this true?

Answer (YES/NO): YES